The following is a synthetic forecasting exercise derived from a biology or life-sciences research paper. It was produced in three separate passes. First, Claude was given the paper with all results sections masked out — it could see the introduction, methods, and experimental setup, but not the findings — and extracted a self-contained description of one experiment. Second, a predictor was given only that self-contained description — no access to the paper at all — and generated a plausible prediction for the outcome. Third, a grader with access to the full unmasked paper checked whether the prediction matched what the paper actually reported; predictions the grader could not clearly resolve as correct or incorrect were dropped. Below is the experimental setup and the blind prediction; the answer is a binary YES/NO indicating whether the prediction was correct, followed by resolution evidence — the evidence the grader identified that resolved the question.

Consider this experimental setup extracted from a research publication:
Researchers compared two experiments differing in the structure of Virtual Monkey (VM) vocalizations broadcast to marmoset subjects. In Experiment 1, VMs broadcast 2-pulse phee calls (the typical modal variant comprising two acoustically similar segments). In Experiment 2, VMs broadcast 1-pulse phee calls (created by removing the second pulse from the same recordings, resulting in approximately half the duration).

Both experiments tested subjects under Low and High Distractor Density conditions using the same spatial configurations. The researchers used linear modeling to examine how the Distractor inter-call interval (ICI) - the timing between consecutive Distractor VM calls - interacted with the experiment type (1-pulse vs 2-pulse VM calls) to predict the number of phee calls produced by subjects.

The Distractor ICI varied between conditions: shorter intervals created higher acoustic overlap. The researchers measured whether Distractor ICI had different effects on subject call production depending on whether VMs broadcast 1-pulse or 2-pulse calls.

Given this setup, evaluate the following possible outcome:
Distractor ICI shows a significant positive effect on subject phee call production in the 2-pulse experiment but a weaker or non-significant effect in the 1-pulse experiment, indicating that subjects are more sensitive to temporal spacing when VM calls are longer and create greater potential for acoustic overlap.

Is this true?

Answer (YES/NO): NO